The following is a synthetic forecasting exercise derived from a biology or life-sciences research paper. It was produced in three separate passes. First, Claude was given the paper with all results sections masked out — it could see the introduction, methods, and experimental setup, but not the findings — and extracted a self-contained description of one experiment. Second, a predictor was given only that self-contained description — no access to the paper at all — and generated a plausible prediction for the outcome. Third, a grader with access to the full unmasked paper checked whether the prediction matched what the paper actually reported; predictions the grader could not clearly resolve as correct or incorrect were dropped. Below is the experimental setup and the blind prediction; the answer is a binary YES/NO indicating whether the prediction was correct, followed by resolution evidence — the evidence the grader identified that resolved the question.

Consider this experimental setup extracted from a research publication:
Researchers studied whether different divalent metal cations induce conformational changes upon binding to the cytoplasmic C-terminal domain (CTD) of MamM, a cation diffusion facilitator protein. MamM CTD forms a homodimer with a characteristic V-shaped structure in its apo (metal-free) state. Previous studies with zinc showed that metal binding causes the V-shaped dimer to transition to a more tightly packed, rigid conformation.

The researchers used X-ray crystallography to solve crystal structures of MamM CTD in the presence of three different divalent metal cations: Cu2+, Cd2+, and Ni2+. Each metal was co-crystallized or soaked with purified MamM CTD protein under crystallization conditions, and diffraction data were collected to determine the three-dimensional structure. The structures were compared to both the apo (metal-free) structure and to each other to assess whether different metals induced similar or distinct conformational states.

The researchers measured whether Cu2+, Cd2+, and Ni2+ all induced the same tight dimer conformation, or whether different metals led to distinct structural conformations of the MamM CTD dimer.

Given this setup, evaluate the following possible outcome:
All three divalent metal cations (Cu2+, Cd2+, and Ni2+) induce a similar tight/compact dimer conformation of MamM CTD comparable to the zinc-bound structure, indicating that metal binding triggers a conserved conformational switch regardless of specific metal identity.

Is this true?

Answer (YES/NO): NO